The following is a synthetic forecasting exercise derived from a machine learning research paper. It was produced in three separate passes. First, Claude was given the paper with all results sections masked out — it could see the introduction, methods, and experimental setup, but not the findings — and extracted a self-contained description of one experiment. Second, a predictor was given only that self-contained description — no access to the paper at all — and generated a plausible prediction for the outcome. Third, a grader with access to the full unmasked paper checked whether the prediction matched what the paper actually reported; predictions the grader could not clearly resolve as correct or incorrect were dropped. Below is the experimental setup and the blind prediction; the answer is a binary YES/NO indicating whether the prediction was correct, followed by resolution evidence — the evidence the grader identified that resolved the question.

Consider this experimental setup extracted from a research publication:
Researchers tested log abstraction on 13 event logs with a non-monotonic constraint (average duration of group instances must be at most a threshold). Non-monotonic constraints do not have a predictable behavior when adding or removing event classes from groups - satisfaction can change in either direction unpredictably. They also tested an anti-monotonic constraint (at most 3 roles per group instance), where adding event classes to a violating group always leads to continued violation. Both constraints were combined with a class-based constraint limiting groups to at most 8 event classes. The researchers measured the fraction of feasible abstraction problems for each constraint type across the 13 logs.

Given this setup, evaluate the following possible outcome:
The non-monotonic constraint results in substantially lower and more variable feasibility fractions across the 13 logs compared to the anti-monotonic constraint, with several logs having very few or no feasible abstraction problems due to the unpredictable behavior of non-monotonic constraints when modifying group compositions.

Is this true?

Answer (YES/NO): YES